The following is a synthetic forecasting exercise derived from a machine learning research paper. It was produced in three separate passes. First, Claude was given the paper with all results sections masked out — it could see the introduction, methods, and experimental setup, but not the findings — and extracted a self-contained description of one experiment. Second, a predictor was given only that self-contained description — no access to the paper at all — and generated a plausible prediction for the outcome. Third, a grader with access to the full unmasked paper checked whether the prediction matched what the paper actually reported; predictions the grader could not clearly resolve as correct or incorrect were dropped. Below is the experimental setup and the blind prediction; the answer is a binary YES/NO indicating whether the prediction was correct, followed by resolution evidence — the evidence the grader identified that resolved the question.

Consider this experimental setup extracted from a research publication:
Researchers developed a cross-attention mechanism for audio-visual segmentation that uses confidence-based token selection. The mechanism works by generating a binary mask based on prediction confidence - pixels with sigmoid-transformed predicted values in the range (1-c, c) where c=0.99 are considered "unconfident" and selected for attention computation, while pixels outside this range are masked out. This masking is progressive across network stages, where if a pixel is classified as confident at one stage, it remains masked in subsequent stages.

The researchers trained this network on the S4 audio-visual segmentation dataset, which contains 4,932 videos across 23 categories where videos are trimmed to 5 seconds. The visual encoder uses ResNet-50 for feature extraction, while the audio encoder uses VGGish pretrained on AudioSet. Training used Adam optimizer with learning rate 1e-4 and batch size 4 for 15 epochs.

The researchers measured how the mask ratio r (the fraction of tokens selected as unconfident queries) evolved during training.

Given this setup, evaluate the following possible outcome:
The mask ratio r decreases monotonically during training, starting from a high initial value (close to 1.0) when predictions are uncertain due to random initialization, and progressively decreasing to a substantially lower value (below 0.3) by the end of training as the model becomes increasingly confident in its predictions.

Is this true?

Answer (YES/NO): NO